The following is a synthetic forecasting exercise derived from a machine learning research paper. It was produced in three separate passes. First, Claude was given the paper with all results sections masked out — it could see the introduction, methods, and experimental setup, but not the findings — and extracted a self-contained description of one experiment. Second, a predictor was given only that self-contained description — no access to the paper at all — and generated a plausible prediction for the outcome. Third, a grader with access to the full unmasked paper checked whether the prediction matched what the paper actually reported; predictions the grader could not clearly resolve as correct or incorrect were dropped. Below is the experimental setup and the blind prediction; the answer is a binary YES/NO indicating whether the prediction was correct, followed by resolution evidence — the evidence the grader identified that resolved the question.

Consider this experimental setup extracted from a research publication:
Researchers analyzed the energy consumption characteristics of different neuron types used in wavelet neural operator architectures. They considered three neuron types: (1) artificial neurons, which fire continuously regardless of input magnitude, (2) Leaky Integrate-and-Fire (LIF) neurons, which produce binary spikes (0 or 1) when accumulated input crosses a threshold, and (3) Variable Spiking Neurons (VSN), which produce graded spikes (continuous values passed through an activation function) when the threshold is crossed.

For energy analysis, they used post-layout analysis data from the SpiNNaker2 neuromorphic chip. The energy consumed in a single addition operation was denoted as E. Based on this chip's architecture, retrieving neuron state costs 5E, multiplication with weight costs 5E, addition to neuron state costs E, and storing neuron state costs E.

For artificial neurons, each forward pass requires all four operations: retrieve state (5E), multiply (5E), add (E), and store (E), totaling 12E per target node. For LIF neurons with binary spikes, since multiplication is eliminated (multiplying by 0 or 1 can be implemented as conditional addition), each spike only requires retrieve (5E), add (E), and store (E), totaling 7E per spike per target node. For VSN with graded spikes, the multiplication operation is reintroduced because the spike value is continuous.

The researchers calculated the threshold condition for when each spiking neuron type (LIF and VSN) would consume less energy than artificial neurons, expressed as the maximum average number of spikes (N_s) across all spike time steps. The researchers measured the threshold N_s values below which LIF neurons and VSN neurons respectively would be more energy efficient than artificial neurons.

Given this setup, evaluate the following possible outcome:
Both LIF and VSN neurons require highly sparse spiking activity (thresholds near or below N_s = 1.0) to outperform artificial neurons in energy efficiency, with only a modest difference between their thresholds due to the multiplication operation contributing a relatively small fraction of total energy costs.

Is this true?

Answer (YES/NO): NO